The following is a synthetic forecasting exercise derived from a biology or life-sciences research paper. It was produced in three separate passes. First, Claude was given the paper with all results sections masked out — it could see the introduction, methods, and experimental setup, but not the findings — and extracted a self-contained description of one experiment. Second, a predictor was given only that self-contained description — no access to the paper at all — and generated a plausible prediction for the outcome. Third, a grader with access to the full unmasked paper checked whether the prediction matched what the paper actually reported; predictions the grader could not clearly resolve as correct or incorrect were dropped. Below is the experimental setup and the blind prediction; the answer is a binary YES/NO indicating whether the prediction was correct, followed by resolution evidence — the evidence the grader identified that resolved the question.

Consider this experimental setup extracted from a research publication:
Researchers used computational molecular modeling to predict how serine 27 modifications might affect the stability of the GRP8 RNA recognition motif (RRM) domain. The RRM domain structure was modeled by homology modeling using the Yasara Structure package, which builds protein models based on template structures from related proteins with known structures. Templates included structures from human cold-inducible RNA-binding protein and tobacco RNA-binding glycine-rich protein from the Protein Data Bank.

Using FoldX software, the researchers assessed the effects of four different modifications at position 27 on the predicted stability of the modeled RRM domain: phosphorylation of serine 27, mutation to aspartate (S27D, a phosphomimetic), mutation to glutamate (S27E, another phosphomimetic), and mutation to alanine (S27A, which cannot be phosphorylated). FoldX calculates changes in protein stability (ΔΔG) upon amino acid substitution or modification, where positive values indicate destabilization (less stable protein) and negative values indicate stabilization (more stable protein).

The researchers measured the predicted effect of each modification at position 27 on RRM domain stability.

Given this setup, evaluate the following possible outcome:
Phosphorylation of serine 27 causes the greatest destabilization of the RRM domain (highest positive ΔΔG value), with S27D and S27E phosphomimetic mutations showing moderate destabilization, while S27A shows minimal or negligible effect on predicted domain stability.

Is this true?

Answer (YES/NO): NO